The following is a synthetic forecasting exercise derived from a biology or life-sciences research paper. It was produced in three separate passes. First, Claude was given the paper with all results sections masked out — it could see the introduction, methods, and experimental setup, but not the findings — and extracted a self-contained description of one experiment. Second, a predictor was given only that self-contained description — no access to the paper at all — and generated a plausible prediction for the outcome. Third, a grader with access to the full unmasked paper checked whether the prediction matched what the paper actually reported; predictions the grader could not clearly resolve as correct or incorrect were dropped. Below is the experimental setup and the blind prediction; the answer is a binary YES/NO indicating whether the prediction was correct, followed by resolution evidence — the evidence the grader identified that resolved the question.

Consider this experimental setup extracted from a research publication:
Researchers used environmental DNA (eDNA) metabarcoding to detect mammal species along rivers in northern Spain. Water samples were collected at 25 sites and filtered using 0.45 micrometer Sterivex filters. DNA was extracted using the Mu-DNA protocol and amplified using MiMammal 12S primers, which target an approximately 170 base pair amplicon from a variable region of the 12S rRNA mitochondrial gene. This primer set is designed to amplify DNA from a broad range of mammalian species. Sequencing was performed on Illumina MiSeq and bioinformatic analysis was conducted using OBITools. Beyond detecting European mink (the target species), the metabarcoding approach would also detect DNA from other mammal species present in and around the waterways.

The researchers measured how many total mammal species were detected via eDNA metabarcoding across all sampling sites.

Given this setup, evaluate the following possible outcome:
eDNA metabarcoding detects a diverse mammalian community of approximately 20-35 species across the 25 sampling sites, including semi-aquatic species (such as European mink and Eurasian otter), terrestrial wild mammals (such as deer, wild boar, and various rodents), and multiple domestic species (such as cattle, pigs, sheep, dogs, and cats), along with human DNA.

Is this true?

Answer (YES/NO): NO